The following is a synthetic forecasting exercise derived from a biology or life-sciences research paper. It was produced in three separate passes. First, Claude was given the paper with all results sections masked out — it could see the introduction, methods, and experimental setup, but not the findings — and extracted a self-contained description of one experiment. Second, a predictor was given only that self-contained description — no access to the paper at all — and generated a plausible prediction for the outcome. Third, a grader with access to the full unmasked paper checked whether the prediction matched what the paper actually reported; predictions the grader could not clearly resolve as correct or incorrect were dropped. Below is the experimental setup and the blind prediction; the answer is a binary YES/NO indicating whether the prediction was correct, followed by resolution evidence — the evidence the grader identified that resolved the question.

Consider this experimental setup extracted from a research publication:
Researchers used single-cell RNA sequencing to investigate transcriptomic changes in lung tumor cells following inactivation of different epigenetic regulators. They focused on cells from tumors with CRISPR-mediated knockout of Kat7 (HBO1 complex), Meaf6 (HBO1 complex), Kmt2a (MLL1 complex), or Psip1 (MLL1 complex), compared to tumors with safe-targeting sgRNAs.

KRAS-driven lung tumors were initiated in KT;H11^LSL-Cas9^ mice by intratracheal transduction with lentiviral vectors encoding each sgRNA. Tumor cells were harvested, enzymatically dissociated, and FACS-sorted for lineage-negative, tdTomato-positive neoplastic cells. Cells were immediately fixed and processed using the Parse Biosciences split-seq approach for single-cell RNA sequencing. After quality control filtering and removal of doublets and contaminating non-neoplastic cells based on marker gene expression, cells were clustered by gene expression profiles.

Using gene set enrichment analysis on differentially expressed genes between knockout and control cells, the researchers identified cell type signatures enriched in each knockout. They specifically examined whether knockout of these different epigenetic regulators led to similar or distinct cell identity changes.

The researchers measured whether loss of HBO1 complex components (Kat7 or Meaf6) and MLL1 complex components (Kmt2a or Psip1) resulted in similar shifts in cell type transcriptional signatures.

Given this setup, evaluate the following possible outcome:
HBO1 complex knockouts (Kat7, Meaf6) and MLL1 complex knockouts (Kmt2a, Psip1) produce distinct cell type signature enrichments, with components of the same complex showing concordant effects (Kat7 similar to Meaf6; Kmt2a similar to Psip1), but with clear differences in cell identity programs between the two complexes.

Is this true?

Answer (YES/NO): NO